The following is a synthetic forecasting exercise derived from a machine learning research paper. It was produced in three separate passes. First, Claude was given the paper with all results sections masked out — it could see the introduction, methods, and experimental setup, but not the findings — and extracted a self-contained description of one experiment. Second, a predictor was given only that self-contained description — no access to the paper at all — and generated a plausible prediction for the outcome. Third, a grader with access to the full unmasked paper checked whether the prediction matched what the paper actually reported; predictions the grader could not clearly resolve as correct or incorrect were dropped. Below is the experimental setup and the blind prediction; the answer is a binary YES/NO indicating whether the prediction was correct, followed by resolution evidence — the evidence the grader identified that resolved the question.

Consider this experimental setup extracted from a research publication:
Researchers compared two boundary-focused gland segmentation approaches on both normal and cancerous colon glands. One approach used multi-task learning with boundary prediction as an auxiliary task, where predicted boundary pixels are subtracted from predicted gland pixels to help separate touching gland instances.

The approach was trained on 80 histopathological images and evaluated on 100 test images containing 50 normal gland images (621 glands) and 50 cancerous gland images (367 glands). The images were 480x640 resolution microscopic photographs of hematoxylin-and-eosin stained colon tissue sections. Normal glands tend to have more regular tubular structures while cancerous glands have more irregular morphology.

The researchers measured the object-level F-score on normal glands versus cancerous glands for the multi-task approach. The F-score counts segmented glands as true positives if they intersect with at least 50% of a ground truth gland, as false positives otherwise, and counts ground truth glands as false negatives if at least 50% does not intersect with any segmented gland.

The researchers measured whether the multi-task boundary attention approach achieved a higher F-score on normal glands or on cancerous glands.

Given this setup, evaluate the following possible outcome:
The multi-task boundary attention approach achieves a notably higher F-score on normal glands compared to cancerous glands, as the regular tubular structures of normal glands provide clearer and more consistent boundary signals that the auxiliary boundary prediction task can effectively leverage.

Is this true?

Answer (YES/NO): YES